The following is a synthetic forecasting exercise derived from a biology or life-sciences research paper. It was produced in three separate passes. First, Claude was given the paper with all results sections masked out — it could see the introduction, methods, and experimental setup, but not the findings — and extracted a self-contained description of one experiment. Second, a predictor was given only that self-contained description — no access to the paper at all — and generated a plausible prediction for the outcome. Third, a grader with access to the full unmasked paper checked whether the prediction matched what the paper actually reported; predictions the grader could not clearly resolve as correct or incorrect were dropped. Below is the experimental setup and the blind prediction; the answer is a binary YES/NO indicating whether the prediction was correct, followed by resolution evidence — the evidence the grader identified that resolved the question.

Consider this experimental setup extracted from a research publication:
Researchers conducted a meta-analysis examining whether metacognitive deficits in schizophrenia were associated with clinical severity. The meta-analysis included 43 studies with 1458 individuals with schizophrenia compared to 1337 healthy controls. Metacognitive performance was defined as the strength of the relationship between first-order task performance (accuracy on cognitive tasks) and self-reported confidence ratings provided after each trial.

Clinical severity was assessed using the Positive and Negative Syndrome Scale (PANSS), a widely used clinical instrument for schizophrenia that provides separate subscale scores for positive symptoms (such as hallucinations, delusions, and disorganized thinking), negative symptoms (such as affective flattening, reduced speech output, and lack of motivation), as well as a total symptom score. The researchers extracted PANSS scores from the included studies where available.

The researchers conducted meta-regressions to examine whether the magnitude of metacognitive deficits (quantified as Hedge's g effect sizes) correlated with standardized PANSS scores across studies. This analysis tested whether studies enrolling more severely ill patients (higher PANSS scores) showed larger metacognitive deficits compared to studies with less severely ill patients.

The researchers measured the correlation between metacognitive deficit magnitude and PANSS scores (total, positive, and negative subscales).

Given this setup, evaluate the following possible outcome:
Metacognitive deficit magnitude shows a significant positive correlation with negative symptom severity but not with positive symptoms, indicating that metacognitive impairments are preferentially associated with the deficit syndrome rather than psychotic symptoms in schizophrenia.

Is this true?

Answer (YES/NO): NO